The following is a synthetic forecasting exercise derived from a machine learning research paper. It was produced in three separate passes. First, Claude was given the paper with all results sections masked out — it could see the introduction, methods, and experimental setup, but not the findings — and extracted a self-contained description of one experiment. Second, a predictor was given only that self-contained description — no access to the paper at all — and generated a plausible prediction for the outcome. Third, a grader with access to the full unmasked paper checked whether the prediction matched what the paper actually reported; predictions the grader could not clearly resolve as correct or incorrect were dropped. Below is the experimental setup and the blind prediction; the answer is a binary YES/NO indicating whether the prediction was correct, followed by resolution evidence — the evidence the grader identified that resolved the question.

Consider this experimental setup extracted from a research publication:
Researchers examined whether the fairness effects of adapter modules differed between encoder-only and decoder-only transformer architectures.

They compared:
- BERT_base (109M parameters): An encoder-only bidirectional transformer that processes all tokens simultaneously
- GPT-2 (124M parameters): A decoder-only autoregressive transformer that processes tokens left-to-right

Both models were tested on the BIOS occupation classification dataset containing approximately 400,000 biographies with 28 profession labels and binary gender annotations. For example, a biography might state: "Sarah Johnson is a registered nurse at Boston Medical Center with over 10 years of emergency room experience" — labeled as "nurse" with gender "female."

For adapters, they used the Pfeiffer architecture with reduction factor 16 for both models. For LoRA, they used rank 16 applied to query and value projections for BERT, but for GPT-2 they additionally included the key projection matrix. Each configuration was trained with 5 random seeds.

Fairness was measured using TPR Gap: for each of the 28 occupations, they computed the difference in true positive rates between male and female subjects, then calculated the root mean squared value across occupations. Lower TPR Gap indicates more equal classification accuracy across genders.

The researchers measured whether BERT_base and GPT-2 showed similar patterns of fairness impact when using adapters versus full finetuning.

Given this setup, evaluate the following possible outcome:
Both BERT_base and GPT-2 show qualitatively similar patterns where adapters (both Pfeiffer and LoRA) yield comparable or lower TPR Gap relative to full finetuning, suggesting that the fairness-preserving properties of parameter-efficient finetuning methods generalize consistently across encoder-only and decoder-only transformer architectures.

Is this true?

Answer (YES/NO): NO